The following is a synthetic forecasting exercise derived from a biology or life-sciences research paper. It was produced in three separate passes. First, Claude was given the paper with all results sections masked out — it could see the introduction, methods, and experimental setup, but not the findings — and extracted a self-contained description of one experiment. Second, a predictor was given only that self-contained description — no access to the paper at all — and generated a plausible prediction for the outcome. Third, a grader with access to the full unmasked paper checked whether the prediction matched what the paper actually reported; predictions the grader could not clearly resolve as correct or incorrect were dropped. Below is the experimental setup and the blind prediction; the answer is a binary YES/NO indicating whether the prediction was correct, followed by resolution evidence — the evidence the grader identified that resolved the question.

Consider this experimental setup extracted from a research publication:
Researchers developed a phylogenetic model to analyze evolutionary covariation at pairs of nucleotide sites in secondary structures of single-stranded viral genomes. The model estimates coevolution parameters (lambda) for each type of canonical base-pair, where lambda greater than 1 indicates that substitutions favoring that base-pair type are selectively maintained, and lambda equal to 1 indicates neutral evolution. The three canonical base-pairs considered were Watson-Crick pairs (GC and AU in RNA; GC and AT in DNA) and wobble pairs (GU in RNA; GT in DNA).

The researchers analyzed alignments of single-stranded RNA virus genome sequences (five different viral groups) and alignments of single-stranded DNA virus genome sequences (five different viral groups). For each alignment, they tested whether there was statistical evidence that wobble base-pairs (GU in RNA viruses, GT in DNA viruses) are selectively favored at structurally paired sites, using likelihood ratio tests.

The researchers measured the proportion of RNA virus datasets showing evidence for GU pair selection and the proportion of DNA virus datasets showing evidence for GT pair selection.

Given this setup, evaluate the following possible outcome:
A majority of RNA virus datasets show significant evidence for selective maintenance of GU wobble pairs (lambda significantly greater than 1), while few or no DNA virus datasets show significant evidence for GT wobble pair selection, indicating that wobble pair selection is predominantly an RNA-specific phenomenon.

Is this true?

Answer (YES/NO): NO